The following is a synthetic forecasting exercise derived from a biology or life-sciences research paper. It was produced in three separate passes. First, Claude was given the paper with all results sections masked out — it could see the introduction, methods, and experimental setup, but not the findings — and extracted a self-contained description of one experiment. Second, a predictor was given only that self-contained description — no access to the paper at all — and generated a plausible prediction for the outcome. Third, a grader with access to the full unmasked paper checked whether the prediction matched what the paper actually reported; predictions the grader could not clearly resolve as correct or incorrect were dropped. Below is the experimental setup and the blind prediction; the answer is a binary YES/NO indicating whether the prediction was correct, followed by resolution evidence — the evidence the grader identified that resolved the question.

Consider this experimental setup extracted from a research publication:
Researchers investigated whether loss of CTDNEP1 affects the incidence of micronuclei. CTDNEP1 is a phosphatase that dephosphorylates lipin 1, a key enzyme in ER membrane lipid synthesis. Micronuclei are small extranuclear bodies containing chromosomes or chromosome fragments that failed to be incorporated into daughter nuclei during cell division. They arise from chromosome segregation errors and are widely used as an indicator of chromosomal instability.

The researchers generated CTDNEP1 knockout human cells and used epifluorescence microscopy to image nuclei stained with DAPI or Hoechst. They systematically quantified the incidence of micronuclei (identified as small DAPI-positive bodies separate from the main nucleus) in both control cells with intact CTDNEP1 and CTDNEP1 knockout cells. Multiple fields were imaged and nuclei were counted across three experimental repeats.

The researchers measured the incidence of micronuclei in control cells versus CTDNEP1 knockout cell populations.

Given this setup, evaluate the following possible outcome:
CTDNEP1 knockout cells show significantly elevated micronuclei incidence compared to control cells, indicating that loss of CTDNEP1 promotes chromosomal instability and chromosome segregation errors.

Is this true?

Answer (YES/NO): YES